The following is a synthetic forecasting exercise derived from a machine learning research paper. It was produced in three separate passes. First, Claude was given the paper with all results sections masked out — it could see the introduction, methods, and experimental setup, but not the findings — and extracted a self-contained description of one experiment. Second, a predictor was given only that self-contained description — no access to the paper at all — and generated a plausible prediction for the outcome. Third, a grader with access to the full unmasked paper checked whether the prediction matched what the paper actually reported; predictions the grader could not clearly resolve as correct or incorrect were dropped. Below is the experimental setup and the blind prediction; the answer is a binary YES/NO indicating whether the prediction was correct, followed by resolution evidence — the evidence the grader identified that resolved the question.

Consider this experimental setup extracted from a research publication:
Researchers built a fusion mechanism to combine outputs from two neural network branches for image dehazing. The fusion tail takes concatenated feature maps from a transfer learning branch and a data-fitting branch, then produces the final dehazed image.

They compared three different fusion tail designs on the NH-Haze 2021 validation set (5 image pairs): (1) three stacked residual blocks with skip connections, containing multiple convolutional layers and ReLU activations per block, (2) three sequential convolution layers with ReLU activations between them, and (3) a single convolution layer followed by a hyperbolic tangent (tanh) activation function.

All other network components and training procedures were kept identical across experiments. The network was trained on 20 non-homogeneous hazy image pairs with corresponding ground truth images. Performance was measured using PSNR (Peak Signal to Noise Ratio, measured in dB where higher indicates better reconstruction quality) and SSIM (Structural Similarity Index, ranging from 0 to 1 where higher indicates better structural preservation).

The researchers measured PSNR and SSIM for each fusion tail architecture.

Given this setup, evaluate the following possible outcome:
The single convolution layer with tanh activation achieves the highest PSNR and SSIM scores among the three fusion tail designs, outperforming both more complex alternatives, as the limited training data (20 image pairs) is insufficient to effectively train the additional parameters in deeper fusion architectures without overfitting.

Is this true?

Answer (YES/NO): YES